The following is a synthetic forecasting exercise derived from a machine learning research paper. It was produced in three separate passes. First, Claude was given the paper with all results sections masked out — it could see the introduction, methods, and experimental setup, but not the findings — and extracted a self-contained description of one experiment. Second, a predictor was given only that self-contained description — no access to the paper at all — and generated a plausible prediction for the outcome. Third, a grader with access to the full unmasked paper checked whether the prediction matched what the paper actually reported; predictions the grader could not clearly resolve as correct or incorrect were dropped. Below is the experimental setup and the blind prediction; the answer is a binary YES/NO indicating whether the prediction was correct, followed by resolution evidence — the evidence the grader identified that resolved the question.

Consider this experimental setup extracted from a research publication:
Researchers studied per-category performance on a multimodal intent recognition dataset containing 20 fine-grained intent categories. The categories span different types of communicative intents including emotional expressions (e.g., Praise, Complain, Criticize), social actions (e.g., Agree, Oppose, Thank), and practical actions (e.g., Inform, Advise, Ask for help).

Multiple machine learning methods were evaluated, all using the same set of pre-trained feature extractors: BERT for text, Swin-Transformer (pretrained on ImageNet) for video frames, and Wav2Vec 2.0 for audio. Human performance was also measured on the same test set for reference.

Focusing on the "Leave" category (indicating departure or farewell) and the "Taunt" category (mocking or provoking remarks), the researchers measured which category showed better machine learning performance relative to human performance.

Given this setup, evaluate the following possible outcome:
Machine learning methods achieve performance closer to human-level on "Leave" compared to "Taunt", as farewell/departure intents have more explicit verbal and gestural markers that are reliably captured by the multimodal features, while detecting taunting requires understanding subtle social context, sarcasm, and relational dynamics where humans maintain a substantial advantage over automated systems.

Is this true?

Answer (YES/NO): YES